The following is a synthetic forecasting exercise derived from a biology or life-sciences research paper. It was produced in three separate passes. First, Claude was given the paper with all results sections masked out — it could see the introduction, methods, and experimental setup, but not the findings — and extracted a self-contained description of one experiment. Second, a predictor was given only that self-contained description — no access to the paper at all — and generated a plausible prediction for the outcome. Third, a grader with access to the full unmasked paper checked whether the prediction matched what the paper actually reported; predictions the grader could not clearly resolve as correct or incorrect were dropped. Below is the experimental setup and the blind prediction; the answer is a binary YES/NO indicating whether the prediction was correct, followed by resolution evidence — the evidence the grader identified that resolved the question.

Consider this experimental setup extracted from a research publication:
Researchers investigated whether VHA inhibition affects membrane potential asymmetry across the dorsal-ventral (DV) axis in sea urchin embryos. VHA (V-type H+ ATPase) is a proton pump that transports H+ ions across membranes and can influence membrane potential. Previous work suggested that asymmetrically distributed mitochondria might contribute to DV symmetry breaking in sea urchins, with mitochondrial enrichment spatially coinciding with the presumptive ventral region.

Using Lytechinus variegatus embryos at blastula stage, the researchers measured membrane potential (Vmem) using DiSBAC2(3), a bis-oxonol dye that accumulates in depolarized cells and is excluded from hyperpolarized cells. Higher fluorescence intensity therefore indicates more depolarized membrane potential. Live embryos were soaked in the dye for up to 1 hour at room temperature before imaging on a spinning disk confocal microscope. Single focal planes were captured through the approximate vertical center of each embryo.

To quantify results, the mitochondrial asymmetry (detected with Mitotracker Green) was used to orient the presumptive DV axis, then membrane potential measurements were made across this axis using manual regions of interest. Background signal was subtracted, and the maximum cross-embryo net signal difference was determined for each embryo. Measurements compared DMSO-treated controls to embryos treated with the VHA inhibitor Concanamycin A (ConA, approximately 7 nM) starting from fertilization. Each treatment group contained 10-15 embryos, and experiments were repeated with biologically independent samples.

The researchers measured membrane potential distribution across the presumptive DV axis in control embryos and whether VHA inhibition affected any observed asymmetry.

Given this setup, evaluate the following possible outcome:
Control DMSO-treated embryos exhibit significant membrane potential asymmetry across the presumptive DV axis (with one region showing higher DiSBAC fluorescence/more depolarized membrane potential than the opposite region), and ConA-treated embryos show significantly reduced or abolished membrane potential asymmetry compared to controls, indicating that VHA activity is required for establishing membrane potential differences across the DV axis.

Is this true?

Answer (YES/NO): YES